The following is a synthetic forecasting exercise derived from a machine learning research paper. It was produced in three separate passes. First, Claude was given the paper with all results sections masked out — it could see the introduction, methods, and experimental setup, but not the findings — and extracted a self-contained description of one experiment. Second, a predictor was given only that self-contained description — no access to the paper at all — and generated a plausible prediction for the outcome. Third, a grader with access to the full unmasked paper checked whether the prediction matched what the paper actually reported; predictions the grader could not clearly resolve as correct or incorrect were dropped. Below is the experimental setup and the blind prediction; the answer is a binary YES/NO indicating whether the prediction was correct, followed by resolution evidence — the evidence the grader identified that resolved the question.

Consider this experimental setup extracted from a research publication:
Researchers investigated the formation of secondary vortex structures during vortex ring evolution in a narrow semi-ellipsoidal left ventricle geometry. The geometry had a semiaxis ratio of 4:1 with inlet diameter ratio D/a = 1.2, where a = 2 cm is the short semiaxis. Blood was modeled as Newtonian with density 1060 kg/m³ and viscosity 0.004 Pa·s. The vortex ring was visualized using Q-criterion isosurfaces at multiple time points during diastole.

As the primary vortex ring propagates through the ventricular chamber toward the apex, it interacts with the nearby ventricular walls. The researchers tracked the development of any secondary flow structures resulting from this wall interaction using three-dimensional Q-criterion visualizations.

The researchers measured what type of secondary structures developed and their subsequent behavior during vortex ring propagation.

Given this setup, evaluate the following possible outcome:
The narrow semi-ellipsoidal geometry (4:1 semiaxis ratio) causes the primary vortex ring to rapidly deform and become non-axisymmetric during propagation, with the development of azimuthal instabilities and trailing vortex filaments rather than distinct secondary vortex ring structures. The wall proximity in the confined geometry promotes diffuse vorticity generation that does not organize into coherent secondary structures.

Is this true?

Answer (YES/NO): NO